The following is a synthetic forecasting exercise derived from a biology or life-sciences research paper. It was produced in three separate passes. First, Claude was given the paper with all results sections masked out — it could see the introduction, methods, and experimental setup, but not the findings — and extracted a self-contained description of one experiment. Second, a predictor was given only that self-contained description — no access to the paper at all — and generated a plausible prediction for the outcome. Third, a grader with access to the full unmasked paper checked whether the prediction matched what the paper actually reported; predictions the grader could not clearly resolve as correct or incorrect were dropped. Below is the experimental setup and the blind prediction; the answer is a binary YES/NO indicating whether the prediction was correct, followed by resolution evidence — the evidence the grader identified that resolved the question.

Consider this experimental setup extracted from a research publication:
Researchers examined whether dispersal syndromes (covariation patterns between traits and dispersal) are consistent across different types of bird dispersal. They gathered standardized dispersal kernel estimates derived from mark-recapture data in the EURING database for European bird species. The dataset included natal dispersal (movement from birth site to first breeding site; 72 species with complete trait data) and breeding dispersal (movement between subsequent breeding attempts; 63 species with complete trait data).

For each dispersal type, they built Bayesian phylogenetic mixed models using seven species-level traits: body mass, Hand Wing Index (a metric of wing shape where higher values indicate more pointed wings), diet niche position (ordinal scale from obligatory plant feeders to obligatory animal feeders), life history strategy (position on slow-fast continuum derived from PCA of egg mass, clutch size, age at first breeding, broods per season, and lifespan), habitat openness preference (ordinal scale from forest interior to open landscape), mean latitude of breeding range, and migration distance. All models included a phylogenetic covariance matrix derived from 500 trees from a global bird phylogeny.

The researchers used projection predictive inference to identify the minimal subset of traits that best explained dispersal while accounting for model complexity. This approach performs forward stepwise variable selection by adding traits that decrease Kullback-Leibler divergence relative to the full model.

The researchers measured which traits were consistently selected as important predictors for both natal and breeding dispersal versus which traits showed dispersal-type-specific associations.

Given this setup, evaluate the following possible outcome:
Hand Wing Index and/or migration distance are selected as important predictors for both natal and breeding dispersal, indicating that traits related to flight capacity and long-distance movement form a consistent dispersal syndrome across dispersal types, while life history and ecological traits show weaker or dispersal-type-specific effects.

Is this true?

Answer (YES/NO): NO